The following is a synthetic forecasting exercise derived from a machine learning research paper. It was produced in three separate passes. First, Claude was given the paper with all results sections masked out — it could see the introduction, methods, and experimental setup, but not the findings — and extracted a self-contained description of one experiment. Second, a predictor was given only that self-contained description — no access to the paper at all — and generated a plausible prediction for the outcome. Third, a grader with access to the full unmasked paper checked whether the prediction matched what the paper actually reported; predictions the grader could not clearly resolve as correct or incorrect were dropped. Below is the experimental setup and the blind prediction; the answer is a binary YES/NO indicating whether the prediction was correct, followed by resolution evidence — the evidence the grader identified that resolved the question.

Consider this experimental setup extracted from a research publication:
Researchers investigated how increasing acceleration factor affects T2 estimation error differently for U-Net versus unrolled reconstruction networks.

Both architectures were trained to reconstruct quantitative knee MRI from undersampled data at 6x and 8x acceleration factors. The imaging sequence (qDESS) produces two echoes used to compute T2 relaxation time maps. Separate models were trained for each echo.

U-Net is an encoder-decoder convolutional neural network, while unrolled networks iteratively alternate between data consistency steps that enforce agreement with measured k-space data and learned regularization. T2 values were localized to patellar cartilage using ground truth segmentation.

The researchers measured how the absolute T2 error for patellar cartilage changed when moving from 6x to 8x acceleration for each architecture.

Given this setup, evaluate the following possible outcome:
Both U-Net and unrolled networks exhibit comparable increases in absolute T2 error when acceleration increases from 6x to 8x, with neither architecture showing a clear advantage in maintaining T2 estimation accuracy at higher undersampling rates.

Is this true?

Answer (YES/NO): NO